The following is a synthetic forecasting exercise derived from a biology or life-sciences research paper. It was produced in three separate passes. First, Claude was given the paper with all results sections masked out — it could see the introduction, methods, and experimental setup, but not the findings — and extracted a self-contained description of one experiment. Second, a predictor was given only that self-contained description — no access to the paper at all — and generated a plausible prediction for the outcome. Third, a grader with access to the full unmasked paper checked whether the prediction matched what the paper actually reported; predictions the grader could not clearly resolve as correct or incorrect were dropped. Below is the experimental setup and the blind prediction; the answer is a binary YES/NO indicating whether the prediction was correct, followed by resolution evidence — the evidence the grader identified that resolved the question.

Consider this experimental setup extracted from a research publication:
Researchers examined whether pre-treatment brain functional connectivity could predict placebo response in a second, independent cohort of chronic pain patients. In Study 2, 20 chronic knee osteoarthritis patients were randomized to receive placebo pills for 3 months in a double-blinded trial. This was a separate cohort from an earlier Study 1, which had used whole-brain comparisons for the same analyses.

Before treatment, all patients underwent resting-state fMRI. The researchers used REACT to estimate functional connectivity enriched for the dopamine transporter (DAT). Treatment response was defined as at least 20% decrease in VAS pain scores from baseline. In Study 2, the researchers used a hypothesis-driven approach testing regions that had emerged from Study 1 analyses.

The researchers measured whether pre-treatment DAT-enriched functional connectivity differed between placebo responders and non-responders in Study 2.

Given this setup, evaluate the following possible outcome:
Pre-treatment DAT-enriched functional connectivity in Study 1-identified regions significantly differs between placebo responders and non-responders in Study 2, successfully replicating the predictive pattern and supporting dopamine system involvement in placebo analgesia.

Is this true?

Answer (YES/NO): NO